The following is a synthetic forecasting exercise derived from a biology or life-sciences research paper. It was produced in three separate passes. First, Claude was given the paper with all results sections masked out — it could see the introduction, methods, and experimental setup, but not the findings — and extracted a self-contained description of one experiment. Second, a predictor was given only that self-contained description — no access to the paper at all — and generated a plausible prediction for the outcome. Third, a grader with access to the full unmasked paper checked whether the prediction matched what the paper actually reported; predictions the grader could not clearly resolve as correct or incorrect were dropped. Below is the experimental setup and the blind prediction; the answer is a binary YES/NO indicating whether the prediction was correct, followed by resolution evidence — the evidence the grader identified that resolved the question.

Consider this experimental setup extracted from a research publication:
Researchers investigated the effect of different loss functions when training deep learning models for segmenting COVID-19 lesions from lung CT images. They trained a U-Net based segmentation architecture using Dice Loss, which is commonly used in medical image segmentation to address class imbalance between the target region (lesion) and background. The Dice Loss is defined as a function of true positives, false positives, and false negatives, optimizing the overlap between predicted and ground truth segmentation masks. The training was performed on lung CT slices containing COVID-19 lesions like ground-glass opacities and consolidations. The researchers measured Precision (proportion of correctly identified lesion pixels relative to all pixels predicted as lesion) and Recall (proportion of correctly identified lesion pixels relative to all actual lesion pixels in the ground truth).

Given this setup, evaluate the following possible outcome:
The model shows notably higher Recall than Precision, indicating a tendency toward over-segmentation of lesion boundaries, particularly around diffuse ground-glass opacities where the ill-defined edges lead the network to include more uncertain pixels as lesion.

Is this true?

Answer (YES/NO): NO